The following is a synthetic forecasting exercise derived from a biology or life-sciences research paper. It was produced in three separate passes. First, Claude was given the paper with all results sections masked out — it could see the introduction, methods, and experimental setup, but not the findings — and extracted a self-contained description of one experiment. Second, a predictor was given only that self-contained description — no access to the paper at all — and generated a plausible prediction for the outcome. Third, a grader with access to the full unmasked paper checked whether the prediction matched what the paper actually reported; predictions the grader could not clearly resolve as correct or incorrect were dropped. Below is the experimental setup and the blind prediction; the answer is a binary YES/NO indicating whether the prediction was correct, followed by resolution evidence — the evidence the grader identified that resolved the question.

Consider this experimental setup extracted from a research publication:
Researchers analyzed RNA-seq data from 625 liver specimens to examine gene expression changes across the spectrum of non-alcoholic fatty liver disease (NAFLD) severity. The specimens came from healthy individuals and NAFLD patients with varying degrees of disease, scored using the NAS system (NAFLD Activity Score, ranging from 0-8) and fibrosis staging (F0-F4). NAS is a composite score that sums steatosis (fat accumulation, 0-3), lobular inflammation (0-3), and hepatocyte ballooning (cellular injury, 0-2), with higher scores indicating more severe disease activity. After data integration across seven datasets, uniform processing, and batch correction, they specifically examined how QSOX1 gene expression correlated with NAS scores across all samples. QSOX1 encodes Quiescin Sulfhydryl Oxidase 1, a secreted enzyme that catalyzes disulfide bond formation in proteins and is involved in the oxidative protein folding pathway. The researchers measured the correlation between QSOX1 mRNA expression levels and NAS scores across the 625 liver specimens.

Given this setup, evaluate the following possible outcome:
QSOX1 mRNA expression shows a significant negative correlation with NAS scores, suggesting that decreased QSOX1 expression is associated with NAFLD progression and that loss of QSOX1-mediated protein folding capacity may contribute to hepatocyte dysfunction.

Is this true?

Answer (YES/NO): NO